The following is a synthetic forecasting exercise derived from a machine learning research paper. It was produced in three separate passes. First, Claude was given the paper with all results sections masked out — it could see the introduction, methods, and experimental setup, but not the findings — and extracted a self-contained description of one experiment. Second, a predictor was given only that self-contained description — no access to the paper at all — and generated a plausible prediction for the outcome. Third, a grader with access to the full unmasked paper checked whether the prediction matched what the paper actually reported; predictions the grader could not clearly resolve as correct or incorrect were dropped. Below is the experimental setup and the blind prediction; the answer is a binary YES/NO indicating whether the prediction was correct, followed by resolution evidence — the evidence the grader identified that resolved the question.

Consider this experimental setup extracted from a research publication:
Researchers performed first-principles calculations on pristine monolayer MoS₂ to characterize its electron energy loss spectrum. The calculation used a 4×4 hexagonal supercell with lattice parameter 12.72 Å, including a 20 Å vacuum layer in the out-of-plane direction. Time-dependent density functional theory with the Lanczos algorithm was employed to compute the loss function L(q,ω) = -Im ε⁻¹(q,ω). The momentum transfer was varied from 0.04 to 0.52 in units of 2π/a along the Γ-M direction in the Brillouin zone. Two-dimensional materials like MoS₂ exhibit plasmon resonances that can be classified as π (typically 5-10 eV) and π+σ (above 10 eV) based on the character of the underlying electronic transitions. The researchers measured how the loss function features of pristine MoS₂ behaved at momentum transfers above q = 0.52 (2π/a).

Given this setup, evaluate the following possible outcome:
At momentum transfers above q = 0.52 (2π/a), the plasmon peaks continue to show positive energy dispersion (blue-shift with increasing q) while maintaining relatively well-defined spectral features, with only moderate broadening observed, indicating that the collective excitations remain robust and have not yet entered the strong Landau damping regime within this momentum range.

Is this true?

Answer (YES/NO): NO